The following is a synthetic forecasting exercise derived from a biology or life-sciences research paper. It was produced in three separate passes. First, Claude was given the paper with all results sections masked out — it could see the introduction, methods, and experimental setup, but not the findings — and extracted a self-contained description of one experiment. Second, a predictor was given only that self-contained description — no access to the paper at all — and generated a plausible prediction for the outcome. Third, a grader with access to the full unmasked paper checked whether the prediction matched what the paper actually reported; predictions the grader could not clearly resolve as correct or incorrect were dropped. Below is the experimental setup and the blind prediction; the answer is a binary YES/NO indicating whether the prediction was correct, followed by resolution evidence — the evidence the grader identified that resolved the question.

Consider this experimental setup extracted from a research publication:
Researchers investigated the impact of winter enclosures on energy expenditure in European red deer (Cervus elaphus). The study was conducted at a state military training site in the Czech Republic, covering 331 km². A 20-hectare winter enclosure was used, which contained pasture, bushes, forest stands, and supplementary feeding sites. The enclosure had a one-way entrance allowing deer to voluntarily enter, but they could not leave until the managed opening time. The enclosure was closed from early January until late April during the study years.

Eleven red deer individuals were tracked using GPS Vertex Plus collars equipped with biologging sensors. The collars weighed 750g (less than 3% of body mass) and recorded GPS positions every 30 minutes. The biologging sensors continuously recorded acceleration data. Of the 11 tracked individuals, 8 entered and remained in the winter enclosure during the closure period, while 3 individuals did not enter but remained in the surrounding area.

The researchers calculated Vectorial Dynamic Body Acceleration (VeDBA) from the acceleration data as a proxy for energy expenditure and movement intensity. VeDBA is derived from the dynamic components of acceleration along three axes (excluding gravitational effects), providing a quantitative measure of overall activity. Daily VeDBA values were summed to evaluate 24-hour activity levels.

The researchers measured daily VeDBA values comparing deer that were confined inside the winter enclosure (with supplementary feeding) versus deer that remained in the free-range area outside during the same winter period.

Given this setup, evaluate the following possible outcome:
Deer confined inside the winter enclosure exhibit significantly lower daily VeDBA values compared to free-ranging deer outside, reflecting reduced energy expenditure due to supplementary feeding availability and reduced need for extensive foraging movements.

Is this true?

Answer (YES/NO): NO